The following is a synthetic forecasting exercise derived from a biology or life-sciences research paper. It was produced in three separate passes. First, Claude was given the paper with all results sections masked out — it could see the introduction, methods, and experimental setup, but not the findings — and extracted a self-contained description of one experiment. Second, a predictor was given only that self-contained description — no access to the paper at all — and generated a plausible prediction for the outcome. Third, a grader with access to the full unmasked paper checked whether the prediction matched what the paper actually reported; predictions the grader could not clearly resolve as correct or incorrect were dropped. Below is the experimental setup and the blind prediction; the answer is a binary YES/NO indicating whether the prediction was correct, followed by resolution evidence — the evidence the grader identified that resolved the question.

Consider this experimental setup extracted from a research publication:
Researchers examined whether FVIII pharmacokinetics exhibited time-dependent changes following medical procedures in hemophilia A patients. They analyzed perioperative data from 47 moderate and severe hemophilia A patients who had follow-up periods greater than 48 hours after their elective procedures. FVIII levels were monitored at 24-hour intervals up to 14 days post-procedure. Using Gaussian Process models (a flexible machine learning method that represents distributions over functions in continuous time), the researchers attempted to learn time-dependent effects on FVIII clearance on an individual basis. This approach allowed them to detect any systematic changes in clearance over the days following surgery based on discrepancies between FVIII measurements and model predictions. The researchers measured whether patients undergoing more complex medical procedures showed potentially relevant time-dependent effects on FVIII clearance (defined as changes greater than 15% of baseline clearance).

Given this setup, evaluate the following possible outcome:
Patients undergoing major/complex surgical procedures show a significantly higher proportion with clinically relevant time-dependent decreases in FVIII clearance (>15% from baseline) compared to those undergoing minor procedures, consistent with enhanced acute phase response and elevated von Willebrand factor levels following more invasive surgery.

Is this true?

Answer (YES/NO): NO